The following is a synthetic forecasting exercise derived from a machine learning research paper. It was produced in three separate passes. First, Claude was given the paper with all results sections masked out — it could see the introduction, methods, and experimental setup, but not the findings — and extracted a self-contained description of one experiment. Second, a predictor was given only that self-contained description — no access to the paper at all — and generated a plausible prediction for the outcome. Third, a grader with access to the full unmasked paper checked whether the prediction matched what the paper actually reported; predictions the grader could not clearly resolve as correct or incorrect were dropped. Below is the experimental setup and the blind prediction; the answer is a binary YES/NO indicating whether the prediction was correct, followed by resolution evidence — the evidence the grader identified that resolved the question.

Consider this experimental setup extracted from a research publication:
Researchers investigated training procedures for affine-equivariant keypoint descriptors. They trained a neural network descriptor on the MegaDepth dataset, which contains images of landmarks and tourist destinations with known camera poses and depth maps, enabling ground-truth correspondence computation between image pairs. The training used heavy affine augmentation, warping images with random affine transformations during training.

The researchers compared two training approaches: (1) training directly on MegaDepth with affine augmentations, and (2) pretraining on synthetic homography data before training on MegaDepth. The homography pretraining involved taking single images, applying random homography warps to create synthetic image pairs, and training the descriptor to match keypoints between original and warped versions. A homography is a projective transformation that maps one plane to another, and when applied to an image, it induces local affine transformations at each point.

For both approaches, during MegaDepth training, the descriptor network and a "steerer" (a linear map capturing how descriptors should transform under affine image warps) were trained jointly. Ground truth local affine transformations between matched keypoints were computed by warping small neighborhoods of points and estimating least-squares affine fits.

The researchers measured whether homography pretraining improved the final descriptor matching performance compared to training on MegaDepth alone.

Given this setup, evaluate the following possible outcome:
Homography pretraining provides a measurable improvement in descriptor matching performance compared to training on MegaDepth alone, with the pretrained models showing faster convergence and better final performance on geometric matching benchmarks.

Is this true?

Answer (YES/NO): NO